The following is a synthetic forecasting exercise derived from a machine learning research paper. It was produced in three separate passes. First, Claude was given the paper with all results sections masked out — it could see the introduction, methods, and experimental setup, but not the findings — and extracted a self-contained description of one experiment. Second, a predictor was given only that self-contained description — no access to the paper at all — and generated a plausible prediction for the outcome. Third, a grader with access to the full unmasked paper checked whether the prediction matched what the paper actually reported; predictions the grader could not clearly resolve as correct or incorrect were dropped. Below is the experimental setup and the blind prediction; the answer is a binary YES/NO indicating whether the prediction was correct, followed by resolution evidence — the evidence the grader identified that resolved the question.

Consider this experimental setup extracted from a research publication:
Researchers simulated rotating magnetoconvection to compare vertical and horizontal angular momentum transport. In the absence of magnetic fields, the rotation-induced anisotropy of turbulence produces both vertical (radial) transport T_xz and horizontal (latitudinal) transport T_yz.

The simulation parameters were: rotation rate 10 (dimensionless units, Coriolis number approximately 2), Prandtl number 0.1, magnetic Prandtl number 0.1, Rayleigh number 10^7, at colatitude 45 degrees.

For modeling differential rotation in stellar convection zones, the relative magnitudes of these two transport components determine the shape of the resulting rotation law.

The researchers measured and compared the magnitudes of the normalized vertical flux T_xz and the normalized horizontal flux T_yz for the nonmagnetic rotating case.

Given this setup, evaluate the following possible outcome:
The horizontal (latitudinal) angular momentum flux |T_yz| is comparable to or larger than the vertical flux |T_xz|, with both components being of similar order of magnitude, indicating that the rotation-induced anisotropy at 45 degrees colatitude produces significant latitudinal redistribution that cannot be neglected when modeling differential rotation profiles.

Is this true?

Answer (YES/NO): NO